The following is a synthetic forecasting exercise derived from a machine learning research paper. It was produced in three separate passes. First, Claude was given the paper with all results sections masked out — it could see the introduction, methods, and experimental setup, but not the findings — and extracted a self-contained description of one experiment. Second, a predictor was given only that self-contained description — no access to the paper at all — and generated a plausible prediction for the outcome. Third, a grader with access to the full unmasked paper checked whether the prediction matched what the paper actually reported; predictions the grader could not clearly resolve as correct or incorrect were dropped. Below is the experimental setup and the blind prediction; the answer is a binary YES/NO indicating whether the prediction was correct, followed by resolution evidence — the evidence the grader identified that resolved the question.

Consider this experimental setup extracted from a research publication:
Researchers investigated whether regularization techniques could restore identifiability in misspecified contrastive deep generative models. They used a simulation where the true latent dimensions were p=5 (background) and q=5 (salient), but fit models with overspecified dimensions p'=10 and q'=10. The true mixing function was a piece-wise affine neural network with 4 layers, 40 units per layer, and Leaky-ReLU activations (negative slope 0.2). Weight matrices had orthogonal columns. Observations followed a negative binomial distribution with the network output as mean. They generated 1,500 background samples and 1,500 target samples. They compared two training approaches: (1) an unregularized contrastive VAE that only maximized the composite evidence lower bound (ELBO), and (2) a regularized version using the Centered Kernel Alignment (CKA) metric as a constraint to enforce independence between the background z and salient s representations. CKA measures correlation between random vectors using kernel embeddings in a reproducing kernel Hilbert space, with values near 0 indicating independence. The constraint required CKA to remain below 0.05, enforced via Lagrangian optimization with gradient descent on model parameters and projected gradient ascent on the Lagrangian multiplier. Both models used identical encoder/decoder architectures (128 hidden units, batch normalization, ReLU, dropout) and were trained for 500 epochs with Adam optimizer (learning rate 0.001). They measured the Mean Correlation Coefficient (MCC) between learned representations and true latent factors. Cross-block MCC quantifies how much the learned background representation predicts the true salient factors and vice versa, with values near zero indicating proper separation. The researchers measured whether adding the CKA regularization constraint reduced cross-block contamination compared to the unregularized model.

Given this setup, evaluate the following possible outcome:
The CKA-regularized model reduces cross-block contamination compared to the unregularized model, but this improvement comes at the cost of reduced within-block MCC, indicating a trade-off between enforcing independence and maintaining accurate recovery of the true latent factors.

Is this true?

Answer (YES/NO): NO